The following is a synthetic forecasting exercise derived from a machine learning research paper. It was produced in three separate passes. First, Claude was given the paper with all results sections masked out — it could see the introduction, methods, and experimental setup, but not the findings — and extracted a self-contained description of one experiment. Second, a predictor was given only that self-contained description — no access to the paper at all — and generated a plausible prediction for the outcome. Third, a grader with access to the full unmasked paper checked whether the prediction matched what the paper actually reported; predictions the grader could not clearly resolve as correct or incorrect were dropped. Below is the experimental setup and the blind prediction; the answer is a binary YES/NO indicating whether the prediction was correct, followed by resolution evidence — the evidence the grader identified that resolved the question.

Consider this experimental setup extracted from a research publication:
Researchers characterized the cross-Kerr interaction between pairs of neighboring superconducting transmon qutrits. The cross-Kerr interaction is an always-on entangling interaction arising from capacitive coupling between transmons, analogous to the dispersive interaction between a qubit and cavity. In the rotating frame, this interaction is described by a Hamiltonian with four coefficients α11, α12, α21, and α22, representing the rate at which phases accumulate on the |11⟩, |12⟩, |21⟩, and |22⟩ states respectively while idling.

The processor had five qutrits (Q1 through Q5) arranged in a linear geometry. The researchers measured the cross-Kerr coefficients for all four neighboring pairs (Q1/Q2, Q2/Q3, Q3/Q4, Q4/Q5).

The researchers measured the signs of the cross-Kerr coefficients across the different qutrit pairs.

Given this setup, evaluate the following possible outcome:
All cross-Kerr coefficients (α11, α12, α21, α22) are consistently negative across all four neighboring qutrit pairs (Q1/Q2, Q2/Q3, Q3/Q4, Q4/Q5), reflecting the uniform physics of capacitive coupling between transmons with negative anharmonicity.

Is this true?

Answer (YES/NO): NO